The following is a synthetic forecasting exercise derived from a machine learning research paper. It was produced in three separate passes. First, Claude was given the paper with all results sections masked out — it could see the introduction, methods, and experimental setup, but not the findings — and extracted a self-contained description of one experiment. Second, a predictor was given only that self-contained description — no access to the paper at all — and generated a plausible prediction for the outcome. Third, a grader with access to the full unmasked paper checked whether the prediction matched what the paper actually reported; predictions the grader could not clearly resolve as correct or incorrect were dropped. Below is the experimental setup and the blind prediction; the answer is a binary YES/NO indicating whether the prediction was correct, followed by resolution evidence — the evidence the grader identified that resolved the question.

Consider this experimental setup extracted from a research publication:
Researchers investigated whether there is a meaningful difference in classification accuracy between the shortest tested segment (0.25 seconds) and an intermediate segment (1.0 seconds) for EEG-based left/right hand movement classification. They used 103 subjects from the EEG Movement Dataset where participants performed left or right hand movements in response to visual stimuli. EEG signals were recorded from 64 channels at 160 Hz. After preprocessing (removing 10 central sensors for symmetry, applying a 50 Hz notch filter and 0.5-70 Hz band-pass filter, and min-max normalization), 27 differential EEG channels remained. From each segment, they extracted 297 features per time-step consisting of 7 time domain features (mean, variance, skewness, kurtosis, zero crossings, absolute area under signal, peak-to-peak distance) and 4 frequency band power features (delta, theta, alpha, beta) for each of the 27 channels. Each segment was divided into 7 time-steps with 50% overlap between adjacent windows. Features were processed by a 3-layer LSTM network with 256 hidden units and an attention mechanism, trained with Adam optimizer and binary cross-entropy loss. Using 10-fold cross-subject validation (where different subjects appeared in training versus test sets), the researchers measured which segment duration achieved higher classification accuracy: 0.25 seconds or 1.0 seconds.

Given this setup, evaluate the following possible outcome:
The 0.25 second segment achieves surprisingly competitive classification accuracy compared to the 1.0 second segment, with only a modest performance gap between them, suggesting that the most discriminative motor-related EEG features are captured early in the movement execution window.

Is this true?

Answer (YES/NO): NO